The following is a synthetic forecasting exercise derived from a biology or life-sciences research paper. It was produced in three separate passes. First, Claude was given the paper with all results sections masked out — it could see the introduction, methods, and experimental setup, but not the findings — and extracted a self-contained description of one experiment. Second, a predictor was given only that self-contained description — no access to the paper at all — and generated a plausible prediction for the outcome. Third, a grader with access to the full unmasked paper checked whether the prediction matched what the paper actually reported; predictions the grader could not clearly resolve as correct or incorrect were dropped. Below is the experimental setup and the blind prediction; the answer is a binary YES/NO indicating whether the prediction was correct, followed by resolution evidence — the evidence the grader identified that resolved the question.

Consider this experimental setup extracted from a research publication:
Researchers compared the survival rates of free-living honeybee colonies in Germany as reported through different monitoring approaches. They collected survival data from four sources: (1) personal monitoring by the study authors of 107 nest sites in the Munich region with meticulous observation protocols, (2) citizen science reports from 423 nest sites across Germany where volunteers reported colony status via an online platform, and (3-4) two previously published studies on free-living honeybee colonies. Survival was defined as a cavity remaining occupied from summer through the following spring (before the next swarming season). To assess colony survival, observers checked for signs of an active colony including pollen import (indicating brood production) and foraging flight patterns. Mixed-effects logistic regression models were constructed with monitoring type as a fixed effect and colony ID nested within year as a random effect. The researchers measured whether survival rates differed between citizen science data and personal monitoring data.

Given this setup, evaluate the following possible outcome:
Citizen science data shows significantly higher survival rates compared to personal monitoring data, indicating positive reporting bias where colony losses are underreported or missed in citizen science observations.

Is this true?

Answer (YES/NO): YES